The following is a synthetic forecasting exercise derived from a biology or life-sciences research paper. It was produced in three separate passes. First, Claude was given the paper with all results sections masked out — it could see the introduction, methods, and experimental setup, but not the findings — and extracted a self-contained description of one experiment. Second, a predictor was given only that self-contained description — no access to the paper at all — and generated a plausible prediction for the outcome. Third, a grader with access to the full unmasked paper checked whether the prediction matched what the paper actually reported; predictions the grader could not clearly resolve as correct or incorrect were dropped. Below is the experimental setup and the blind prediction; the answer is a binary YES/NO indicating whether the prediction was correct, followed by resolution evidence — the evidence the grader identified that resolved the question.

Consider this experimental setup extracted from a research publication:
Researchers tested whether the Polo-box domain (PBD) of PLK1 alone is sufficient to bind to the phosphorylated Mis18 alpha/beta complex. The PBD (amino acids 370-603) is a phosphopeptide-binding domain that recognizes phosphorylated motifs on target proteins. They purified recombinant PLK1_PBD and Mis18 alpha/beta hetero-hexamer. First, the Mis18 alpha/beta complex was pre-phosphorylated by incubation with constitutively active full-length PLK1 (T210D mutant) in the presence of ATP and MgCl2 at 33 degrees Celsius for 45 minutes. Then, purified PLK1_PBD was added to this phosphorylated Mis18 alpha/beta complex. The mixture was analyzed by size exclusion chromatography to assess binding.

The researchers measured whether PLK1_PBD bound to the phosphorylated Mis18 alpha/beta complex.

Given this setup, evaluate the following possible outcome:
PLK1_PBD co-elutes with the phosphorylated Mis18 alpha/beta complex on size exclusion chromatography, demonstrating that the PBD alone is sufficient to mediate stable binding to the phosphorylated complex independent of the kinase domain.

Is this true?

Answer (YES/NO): YES